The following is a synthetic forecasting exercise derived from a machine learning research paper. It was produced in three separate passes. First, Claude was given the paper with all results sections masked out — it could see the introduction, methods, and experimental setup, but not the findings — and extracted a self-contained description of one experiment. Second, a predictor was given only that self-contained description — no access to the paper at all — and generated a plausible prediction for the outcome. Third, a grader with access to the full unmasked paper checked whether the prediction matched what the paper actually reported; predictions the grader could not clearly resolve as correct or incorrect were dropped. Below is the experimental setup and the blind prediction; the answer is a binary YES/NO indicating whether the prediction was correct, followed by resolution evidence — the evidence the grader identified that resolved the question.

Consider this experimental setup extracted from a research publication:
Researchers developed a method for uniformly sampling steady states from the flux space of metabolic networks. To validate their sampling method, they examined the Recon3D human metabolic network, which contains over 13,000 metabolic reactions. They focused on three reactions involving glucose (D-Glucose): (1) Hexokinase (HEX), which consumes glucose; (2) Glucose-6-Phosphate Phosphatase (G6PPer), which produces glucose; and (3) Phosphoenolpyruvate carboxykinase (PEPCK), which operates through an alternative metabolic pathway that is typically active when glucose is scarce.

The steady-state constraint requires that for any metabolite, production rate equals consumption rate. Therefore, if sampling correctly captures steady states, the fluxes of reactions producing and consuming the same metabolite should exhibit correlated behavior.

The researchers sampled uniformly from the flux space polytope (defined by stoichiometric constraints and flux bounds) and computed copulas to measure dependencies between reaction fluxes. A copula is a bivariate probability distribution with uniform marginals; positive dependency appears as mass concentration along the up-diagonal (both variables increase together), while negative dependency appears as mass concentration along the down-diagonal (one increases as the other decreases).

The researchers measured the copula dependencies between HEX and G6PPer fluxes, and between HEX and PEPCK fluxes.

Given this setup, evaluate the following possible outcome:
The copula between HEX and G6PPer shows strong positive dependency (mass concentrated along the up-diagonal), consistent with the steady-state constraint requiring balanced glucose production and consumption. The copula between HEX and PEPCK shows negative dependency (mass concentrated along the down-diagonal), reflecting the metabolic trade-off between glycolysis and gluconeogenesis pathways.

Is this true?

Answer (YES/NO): YES